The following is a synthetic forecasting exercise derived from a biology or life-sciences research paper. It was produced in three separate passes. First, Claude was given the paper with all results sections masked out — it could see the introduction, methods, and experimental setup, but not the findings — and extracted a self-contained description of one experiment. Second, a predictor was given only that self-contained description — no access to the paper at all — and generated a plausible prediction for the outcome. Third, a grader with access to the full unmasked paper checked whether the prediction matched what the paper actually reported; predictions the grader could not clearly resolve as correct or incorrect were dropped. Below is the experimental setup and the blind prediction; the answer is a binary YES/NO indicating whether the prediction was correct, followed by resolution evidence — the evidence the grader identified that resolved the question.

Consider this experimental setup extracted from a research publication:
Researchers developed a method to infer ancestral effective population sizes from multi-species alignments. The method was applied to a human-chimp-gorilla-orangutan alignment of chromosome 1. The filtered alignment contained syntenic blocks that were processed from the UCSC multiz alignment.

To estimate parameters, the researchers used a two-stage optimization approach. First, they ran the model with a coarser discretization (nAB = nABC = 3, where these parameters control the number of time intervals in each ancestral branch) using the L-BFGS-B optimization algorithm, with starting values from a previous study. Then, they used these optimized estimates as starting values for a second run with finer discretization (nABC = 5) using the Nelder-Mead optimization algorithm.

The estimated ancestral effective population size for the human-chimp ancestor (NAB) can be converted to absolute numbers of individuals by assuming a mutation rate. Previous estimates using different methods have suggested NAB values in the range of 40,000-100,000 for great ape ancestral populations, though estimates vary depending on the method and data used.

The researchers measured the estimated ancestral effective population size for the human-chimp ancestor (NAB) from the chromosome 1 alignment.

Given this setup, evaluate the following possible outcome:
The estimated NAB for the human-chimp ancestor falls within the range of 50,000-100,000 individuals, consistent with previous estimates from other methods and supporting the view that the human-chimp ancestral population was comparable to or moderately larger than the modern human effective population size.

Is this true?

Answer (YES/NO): NO